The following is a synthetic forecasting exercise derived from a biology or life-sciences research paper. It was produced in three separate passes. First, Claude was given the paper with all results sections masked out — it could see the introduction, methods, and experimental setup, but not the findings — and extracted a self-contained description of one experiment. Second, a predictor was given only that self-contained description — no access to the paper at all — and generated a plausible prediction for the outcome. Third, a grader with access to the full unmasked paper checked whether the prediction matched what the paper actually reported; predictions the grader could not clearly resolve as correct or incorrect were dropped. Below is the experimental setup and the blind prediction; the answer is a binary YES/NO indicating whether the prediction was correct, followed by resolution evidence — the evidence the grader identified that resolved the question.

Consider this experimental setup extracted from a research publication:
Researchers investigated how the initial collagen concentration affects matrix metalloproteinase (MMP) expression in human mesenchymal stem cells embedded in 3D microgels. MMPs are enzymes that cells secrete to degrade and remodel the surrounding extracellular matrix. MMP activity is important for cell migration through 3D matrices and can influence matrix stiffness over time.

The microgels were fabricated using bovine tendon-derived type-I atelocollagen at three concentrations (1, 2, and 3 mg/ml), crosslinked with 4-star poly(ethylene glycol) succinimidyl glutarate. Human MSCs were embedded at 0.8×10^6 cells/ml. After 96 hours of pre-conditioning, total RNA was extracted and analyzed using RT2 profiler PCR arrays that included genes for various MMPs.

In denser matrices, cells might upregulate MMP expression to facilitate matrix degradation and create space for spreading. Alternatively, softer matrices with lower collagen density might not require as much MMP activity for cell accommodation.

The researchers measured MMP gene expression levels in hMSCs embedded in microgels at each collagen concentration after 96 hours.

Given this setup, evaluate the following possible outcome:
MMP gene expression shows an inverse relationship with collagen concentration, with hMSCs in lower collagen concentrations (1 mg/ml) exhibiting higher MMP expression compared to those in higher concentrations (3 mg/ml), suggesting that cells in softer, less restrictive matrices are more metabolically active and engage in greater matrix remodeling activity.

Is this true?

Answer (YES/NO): NO